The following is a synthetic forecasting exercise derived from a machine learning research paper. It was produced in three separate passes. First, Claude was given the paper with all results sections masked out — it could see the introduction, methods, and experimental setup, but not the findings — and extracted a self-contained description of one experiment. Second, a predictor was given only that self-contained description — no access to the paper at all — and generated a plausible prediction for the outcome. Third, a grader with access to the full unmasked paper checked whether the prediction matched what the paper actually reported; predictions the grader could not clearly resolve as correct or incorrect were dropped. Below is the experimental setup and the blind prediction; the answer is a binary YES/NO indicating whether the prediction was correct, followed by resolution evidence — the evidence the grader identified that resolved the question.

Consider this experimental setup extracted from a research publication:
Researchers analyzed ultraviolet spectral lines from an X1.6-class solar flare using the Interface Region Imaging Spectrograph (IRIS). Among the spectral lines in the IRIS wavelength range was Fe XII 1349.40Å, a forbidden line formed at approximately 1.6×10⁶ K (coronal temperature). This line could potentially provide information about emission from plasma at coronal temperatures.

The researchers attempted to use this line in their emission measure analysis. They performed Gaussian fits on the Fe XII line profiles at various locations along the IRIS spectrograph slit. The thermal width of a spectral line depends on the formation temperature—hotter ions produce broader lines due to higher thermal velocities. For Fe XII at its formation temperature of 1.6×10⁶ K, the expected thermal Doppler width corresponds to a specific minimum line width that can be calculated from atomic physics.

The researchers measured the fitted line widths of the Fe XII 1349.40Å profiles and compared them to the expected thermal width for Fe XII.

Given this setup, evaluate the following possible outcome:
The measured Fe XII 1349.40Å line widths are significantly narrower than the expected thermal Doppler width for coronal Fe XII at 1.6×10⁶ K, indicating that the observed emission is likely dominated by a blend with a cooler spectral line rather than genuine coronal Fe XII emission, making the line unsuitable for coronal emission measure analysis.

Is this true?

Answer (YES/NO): YES